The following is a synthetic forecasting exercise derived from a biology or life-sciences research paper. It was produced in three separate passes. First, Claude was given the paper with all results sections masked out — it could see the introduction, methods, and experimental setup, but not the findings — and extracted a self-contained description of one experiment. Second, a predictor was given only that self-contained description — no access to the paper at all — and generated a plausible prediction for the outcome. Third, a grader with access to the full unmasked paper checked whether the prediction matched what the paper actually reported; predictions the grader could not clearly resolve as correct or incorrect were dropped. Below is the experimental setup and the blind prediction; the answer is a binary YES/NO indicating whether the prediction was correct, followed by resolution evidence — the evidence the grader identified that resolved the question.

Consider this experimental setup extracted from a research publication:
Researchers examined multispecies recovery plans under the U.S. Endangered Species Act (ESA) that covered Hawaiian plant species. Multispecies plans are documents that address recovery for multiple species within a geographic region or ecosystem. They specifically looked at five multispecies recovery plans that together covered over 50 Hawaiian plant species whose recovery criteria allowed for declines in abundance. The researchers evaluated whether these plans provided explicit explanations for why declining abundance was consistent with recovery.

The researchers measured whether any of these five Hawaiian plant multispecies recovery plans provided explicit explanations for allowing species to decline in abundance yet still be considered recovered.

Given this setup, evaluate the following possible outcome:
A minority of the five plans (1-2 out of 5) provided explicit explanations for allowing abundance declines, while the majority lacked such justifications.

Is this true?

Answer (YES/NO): NO